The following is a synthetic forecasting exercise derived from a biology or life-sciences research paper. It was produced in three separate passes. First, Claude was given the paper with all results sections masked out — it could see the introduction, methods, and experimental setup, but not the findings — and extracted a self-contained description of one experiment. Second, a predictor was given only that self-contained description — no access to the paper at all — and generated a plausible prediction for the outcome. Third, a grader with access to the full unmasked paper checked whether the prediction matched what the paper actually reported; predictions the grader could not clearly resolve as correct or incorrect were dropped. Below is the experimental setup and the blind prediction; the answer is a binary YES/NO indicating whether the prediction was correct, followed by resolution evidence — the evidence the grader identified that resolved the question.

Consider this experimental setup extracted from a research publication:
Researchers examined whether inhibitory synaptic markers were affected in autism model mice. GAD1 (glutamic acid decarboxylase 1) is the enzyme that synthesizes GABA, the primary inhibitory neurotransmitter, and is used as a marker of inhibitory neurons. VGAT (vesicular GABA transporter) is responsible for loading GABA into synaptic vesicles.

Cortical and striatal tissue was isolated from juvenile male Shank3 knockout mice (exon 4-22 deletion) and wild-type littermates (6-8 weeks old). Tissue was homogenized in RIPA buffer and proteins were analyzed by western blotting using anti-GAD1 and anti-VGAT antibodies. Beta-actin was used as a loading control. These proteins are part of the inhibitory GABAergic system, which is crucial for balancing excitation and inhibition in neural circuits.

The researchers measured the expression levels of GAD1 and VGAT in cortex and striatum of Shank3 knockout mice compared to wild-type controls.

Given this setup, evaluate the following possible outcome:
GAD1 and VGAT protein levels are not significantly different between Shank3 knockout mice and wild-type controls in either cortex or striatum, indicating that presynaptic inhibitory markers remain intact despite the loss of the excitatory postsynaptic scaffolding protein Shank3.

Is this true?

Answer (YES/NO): NO